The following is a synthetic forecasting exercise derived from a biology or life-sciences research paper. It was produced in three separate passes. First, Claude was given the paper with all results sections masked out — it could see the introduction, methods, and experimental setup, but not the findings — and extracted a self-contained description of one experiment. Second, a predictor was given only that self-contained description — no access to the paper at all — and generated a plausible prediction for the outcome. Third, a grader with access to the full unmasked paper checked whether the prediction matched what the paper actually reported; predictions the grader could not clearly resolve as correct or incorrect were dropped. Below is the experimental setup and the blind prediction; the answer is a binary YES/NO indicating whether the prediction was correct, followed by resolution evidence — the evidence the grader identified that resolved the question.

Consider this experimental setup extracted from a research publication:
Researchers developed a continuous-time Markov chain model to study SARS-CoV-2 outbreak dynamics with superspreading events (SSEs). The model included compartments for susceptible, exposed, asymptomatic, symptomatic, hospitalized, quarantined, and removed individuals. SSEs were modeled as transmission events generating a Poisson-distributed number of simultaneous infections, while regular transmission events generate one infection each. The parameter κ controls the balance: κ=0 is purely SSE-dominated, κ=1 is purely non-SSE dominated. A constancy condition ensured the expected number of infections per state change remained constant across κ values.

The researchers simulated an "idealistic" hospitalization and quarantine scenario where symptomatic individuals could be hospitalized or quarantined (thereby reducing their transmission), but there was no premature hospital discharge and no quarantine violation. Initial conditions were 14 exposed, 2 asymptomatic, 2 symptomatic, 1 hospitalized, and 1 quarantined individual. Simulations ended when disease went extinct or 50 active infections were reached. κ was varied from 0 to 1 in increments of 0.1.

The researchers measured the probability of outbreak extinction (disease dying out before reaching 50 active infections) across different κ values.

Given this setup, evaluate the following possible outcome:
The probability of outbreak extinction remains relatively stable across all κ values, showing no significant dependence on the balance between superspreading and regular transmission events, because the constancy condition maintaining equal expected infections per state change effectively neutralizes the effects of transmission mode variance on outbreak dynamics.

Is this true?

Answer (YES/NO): NO